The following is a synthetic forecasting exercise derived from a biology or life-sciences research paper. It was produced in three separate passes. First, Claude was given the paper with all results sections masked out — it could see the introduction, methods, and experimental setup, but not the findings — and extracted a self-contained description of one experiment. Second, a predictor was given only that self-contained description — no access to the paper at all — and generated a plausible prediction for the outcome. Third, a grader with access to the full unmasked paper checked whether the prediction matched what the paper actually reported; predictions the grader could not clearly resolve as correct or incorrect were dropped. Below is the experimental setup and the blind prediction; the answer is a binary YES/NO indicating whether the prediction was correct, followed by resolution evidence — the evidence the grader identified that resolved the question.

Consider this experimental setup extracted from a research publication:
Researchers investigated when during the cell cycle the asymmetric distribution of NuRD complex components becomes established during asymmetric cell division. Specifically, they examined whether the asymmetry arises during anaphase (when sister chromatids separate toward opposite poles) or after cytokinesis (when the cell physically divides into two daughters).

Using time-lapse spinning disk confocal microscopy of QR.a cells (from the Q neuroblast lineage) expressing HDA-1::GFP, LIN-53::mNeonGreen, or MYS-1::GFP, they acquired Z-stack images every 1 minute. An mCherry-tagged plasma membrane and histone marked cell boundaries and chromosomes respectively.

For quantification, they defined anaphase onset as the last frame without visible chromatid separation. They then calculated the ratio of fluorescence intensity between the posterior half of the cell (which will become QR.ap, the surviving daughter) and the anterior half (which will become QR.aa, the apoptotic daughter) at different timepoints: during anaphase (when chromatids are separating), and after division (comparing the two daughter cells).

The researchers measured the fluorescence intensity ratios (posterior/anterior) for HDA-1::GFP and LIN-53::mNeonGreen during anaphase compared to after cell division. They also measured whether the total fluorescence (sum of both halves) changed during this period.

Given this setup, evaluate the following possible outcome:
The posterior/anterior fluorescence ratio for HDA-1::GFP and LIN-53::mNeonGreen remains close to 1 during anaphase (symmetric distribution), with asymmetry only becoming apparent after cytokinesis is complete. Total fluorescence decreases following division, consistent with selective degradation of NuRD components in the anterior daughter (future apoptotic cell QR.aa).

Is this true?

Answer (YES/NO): NO